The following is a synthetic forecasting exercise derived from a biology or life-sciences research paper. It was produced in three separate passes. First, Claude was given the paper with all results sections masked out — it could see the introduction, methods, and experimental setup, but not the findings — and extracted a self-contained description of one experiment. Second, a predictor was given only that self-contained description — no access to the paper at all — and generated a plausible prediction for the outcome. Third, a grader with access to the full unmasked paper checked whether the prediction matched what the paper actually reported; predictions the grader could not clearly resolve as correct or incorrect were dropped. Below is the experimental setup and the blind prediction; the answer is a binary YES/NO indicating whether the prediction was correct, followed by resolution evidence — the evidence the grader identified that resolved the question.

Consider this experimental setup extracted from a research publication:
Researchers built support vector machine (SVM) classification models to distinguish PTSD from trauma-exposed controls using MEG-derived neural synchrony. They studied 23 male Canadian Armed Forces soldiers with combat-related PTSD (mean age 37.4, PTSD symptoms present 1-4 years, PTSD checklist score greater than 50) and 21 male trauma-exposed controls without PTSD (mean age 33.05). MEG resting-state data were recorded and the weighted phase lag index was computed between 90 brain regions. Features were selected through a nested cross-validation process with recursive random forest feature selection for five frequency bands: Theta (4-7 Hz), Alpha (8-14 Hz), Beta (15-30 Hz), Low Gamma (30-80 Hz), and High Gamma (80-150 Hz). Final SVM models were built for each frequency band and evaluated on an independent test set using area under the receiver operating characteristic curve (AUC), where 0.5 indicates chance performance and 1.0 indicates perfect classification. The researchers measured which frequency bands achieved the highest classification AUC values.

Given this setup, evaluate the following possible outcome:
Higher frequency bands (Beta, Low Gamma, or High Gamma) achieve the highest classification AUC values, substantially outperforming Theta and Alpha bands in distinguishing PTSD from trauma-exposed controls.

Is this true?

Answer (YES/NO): NO